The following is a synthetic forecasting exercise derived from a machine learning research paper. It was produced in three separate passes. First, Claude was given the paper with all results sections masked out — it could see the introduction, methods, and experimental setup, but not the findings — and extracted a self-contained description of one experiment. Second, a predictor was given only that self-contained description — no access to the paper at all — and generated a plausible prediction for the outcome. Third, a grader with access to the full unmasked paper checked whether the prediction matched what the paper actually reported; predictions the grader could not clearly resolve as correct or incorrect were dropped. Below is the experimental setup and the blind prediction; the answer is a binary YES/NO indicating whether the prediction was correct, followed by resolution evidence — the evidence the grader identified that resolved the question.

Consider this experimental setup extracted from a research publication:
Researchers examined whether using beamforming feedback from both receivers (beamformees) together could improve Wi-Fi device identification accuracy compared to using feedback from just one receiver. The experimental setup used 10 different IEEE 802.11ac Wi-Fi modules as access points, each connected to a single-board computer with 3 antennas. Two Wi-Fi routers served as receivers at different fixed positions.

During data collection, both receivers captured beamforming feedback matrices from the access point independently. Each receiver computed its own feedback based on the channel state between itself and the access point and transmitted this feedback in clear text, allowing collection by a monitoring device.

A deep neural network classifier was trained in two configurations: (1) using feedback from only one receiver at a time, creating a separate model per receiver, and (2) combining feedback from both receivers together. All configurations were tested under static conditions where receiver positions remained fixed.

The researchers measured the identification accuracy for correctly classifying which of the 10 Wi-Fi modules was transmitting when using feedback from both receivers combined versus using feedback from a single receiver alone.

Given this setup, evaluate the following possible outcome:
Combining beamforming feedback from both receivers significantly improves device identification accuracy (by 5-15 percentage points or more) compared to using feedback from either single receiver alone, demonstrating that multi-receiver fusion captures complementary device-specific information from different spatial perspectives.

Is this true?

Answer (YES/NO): NO